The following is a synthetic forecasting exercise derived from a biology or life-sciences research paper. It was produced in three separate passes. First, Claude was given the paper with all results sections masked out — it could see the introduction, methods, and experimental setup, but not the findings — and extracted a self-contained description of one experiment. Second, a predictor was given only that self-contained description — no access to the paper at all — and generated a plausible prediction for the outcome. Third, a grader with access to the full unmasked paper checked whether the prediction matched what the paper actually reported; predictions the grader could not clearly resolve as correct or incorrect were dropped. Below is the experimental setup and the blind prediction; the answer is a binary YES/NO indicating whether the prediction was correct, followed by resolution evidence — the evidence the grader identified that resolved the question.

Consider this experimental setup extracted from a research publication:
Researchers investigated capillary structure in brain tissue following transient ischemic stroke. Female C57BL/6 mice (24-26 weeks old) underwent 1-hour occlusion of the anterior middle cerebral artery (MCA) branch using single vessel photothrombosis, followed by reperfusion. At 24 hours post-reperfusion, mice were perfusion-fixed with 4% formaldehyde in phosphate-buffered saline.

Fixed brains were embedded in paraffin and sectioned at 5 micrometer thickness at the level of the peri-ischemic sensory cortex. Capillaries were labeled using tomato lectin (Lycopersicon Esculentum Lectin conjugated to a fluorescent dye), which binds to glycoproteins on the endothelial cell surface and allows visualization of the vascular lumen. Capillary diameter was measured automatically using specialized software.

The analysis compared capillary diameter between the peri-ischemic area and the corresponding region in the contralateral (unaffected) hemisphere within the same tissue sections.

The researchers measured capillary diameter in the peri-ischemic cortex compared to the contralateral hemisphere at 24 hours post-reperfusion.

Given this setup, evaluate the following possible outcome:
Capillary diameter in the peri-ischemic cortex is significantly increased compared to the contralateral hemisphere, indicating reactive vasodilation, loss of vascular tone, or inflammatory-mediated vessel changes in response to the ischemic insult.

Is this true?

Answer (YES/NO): NO